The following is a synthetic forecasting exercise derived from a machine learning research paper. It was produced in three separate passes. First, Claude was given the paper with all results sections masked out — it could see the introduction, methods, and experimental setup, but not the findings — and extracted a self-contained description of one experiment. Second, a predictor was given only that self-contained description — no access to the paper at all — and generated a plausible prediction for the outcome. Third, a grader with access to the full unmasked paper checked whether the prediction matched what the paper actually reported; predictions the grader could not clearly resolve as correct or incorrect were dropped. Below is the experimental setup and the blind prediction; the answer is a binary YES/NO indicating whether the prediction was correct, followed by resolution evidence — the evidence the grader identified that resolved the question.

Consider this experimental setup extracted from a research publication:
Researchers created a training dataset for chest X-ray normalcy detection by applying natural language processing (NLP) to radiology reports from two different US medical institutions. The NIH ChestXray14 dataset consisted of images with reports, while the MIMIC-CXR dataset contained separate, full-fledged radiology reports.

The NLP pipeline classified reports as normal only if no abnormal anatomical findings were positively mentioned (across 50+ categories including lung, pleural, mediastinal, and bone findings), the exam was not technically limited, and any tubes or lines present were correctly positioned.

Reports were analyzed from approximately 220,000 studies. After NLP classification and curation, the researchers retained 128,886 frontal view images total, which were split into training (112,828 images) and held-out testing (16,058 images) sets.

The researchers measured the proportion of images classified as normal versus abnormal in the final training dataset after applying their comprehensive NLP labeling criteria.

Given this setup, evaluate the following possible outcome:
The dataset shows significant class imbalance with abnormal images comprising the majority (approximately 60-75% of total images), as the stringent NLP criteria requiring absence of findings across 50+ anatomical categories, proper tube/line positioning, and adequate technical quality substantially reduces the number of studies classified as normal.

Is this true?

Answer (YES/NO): NO